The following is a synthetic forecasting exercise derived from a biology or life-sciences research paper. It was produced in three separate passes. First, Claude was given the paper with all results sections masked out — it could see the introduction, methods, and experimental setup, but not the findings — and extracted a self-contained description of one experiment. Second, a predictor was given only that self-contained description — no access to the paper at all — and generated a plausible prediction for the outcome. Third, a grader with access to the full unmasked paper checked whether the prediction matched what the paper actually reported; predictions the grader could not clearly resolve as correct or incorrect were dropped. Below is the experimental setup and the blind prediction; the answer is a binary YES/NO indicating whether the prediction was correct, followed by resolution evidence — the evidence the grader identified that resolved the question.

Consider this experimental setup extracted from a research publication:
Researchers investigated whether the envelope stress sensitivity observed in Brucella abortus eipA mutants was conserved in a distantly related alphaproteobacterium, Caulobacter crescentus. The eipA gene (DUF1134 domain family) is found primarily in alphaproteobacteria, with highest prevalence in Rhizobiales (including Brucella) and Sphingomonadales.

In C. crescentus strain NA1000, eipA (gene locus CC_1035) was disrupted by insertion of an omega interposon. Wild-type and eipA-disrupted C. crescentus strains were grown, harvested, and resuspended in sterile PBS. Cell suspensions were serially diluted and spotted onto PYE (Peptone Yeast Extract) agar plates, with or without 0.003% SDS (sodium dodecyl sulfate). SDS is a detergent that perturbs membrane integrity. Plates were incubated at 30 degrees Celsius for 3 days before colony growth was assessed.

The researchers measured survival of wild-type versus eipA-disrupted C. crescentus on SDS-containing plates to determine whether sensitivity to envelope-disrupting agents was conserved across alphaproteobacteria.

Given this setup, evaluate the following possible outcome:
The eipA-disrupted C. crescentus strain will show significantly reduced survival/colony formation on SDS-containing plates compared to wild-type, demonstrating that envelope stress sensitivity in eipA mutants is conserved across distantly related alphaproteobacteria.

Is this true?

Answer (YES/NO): YES